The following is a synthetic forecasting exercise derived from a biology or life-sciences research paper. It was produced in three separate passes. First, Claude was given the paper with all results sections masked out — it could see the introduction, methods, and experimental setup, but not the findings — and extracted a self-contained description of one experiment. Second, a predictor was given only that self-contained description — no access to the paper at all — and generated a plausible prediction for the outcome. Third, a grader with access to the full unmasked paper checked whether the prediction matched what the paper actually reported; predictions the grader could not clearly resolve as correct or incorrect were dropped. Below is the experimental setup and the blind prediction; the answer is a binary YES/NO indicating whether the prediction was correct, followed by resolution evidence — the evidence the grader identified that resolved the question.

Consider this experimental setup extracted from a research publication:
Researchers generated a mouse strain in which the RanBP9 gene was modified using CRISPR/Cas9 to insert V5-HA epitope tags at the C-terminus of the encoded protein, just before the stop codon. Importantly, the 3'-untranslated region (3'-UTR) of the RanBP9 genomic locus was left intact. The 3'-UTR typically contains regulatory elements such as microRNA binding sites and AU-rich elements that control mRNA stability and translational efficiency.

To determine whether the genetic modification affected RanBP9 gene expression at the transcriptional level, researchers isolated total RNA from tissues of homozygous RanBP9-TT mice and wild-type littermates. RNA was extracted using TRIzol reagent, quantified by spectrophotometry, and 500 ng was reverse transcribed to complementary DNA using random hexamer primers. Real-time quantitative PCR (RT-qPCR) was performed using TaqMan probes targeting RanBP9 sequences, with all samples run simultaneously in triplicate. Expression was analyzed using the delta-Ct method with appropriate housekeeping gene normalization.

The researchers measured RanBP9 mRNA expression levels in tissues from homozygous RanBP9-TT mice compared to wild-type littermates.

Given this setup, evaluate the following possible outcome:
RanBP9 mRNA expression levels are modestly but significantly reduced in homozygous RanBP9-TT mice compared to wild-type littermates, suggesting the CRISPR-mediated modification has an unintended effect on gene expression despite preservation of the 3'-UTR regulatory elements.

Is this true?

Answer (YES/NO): NO